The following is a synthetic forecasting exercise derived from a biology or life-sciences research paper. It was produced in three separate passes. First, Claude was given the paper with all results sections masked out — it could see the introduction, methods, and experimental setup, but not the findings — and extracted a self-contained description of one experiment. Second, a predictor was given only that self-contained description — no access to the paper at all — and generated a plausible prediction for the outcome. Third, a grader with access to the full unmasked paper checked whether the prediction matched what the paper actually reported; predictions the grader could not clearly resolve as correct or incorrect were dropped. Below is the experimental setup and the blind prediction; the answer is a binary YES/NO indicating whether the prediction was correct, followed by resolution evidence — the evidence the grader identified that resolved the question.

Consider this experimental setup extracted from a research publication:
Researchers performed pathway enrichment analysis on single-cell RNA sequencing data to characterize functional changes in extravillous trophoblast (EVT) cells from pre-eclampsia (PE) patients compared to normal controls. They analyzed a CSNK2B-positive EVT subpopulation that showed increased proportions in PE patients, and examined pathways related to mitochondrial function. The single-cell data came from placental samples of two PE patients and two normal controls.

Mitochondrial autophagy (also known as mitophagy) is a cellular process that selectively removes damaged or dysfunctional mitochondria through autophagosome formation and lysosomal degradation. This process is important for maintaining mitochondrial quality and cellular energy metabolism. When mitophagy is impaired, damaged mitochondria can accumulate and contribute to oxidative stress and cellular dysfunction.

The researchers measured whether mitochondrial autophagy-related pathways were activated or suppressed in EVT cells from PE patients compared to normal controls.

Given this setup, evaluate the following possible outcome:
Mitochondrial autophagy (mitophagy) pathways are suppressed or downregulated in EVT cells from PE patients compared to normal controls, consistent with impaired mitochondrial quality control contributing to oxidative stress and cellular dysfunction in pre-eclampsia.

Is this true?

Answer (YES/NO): YES